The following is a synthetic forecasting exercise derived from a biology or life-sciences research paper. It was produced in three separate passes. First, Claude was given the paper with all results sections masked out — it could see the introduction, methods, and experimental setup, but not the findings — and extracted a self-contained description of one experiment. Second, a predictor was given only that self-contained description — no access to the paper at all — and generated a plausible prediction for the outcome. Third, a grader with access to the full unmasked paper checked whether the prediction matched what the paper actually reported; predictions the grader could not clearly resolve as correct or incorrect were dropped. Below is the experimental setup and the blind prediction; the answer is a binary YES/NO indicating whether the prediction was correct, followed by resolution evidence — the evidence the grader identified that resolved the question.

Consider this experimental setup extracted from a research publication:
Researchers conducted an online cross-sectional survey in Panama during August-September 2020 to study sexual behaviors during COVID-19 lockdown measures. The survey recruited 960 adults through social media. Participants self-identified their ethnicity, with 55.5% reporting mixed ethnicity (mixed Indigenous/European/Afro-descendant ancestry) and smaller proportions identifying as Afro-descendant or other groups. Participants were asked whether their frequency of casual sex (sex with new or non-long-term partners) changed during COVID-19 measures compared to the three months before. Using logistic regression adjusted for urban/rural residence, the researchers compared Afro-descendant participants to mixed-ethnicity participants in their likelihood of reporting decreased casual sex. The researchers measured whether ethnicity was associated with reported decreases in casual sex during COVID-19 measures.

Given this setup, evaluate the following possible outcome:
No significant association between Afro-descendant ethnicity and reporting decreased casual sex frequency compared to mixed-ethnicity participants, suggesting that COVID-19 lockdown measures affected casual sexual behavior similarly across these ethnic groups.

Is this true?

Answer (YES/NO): NO